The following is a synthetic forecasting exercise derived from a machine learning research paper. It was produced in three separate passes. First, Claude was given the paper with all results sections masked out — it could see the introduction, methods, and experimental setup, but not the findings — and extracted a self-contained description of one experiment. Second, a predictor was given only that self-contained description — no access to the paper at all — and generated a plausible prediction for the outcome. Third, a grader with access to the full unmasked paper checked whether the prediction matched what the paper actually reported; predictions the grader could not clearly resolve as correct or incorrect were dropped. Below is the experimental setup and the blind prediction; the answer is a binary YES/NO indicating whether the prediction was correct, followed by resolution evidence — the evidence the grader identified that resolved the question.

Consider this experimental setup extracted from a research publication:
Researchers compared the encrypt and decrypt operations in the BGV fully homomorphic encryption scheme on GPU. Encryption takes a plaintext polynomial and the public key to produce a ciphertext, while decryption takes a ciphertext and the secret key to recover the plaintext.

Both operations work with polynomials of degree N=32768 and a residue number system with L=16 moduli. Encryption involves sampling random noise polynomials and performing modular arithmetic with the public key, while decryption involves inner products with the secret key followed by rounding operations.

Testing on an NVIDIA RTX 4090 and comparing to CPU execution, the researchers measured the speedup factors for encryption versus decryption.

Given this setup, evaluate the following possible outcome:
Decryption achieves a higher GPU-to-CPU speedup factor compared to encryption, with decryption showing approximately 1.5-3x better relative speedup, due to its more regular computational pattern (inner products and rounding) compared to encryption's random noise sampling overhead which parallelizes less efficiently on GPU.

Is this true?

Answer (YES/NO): NO